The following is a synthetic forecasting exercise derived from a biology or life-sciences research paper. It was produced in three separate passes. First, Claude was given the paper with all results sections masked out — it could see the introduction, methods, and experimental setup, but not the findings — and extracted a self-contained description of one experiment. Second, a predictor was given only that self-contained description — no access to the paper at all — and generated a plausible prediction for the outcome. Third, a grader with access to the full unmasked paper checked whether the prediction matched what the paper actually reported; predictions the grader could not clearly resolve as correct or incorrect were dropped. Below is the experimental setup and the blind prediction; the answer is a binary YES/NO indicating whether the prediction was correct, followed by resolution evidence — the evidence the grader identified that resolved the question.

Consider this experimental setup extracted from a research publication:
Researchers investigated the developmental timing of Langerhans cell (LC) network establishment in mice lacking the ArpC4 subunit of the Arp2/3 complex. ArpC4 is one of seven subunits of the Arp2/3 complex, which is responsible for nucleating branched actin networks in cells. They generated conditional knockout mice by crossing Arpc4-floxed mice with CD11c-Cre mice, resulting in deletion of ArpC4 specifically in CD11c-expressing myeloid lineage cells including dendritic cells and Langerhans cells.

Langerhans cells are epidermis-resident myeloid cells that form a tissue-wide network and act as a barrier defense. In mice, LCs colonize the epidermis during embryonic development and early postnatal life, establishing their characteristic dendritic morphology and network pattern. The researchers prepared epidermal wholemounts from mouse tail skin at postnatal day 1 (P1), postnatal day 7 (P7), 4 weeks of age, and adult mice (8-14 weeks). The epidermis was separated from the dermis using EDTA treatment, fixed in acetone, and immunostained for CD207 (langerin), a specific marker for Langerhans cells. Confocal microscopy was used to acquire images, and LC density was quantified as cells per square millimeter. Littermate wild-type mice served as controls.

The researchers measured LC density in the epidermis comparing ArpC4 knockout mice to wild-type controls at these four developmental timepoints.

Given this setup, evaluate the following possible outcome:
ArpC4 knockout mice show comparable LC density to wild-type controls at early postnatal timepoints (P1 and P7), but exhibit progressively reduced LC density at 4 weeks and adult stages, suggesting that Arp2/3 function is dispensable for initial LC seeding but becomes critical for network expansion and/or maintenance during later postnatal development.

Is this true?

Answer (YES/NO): YES